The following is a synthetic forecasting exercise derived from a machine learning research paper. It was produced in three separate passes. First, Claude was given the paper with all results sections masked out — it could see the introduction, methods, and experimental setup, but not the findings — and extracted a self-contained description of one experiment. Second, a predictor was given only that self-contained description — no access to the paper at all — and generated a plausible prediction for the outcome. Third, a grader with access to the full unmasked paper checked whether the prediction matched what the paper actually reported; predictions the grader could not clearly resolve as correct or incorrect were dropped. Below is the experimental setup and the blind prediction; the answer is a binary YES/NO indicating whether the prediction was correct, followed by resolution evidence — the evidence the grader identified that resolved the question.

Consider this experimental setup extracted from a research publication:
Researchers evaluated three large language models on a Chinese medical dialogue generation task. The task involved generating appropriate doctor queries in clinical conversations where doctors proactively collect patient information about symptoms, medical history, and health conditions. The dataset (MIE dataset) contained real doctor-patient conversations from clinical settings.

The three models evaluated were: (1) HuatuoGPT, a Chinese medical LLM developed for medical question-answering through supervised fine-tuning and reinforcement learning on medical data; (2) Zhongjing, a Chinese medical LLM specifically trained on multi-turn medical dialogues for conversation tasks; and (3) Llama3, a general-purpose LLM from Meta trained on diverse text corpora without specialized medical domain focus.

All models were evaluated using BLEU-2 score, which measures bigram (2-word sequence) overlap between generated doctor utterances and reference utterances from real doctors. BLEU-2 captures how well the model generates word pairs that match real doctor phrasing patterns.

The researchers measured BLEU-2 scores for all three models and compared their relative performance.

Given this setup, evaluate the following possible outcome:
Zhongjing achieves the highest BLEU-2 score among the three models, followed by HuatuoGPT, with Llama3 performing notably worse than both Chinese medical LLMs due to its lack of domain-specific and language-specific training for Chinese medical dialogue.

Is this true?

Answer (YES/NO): NO